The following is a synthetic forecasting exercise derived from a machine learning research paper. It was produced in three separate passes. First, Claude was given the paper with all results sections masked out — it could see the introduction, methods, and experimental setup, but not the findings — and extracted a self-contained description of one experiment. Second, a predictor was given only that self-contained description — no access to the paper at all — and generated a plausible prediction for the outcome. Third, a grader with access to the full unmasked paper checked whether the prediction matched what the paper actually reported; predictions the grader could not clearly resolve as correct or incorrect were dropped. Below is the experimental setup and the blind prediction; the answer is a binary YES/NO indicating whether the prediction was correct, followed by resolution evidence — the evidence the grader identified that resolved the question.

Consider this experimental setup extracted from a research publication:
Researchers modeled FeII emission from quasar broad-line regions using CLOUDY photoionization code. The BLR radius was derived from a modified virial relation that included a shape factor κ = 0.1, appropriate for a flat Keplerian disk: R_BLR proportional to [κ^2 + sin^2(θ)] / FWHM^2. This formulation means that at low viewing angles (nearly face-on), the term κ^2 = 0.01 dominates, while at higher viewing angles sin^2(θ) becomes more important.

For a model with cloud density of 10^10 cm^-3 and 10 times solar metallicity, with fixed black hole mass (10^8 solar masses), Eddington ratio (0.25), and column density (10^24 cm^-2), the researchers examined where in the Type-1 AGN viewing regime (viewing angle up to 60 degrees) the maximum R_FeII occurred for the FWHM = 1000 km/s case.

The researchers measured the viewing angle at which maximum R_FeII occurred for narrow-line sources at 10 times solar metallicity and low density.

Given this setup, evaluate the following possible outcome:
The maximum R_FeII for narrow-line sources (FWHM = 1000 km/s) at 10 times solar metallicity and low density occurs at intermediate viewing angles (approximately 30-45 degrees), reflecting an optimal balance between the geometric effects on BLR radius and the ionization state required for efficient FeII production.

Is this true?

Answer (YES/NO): YES